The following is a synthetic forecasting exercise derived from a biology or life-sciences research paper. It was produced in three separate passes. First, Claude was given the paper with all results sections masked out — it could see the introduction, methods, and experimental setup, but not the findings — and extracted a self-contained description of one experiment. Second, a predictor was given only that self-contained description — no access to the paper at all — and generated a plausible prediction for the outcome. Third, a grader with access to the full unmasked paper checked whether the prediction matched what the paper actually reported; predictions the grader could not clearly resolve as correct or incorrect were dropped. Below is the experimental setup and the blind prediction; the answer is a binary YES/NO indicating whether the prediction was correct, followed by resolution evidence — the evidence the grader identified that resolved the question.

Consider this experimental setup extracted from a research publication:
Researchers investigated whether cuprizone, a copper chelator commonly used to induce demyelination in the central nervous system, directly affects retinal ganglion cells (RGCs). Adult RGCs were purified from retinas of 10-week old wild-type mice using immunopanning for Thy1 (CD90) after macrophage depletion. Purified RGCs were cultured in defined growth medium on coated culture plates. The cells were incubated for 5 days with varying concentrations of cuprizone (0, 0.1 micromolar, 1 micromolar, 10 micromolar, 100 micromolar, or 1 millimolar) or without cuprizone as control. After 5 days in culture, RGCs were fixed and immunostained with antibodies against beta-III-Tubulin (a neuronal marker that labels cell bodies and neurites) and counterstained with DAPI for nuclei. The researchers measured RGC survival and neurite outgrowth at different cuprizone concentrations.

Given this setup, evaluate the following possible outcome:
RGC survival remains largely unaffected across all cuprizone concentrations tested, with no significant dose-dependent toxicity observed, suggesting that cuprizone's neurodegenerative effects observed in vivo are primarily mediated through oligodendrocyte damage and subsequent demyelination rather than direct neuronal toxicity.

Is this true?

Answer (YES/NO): YES